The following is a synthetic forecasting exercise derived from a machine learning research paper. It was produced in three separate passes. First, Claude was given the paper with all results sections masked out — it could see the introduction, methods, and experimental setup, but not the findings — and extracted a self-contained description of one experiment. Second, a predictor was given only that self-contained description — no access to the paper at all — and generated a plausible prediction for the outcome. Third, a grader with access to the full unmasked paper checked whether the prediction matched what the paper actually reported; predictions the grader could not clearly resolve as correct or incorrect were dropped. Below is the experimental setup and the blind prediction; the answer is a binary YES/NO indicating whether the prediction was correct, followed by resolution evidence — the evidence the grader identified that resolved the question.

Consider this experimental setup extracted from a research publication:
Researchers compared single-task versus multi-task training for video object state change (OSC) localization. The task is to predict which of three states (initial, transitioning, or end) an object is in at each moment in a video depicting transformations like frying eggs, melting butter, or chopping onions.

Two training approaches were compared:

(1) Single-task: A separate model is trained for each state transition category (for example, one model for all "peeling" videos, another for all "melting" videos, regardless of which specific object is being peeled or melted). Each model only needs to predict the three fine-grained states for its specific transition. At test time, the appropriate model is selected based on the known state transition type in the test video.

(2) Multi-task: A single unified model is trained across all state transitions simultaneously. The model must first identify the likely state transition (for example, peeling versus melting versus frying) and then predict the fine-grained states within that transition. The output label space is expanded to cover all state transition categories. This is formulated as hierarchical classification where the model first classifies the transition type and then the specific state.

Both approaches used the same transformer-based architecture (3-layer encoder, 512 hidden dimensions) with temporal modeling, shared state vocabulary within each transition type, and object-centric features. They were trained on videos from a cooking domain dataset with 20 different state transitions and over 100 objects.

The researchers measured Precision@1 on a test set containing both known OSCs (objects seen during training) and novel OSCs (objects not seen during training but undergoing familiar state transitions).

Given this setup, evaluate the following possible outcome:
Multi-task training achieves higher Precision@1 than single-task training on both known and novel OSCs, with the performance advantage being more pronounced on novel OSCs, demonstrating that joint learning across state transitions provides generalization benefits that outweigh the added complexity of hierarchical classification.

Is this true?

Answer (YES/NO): NO